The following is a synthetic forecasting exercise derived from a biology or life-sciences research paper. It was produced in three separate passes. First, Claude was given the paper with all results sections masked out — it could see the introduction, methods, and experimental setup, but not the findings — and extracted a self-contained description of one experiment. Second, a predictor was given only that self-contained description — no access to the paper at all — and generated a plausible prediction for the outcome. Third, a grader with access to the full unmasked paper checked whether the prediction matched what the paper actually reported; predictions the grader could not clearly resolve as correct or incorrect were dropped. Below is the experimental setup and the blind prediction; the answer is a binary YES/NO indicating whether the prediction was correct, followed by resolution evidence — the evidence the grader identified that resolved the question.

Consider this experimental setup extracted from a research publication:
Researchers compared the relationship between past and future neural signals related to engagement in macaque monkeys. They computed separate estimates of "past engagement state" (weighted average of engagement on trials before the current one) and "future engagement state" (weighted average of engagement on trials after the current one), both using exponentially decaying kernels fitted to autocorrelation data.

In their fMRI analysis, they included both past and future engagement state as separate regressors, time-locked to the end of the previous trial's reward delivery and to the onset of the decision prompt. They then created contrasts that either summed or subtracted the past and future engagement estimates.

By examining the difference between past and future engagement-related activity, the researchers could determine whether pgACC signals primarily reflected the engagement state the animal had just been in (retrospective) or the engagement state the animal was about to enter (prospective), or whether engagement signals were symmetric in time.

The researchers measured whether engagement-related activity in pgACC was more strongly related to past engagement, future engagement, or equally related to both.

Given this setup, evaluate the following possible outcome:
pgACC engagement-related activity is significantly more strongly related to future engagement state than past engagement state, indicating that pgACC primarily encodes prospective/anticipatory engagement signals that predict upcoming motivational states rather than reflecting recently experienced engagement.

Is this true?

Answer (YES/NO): NO